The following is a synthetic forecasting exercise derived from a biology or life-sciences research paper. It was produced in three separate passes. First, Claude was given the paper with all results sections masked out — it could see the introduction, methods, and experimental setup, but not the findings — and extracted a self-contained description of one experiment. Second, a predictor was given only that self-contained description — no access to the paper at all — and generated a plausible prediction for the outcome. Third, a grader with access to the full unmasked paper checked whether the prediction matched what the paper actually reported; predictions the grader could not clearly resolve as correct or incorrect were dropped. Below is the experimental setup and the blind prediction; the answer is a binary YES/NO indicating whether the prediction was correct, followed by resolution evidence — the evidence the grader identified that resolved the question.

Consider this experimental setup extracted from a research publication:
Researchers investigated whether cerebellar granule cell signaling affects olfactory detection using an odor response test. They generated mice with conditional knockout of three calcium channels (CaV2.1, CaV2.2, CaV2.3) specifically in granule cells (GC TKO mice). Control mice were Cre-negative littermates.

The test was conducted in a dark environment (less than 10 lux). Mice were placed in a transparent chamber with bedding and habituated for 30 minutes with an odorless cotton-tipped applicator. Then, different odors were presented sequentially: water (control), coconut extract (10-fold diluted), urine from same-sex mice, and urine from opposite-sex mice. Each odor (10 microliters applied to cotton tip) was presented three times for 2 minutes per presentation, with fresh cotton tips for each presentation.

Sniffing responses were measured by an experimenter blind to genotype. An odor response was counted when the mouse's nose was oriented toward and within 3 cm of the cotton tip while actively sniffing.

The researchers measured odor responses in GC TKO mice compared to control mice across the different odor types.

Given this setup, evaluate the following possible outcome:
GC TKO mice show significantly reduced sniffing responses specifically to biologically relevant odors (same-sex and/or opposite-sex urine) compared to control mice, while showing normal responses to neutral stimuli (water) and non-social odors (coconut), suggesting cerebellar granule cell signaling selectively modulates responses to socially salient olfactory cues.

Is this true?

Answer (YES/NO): NO